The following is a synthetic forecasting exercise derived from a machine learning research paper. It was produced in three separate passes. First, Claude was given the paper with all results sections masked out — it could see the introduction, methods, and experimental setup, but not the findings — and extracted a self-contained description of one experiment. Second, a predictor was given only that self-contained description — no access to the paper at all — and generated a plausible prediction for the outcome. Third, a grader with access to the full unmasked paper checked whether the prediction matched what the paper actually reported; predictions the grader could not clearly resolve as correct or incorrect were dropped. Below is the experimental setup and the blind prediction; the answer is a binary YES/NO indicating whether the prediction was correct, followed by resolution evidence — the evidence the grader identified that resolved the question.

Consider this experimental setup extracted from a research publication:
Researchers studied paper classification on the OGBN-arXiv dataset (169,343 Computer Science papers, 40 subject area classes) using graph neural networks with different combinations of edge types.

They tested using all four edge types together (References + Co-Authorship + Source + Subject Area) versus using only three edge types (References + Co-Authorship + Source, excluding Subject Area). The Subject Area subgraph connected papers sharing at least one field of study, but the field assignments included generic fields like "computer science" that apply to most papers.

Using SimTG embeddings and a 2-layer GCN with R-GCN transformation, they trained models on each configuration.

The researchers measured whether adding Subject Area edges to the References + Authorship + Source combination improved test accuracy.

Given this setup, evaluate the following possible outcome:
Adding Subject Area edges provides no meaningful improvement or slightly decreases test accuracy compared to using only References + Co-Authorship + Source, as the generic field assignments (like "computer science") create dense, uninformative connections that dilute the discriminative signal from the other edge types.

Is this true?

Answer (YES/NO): YES